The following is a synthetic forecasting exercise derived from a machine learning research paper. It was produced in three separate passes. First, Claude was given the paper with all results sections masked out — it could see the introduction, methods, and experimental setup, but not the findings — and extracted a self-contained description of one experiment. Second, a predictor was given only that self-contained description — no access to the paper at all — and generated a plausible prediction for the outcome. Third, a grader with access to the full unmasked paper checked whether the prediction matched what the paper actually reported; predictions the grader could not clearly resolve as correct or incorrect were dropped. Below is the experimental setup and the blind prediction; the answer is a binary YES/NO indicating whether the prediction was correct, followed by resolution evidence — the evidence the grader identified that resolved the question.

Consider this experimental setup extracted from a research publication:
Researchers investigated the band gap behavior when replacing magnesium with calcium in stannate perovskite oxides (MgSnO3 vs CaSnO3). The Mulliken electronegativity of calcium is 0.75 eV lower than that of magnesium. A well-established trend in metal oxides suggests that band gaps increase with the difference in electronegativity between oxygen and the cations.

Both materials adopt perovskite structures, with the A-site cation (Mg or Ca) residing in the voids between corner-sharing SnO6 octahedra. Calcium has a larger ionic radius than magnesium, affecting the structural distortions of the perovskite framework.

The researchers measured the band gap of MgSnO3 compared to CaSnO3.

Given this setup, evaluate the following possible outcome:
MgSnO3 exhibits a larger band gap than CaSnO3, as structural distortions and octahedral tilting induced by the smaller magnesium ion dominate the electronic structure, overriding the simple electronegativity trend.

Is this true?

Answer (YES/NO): NO